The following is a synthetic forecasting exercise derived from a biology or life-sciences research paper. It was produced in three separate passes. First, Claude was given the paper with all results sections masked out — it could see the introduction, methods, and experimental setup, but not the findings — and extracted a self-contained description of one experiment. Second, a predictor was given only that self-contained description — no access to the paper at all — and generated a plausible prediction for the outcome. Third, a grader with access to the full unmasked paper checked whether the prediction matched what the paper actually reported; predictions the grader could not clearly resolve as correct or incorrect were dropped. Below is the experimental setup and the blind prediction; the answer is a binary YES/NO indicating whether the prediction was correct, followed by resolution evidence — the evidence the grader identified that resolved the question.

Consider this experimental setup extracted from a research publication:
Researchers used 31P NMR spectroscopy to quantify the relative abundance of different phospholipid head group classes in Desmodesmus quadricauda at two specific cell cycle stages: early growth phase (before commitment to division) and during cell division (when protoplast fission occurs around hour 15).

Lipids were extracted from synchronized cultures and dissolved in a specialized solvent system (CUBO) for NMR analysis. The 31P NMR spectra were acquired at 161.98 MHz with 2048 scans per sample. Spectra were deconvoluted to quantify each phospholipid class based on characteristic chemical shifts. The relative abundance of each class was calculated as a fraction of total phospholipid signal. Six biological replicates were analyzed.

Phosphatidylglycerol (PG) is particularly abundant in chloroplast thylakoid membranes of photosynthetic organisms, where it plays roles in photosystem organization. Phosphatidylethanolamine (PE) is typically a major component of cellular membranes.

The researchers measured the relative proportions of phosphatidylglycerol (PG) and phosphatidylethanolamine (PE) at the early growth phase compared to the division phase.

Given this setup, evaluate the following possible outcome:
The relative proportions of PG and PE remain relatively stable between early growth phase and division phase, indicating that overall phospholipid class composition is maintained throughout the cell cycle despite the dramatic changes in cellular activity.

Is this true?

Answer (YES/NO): NO